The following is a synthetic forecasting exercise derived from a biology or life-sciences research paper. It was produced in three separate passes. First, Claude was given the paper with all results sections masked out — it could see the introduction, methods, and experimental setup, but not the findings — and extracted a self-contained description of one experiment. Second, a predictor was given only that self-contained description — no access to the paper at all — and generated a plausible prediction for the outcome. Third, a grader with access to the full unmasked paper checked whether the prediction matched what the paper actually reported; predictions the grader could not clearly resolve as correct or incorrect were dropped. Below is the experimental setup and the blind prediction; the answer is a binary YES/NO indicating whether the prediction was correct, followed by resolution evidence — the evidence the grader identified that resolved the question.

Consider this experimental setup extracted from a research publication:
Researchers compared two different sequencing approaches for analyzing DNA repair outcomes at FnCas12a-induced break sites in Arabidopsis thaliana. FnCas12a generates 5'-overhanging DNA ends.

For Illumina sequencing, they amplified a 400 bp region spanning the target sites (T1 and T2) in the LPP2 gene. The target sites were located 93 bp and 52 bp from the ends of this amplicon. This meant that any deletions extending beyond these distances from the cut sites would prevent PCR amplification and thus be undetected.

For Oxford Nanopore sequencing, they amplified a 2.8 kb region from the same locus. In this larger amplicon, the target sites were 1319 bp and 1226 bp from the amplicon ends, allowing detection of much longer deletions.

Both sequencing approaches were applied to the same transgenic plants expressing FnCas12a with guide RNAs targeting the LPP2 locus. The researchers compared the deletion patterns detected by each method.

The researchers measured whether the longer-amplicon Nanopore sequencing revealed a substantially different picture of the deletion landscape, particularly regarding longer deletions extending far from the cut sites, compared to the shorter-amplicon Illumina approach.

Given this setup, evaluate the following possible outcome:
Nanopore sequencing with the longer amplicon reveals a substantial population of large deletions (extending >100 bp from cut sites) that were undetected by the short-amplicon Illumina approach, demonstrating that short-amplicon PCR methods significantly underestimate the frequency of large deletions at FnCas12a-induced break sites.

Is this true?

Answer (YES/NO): NO